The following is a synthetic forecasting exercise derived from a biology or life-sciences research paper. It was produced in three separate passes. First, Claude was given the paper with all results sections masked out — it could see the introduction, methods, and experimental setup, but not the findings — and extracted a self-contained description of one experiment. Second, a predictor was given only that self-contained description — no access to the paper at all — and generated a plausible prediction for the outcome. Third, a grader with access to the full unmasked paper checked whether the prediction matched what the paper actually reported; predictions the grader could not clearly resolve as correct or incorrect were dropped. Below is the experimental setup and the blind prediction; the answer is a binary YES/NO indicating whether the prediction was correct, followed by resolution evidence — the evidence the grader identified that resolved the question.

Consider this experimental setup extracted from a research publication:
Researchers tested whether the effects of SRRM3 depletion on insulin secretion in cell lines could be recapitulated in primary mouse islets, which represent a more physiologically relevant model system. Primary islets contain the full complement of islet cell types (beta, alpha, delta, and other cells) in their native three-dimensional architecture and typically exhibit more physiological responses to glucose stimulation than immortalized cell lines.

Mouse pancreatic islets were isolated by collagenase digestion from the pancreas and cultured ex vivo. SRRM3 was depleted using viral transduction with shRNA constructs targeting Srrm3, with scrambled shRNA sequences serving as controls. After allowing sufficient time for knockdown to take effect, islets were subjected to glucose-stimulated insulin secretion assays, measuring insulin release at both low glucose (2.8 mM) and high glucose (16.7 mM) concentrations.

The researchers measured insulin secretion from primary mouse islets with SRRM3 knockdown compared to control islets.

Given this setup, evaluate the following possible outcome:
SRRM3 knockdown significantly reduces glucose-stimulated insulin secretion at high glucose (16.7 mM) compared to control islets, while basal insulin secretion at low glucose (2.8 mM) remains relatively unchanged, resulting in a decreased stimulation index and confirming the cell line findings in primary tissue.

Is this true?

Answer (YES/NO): NO